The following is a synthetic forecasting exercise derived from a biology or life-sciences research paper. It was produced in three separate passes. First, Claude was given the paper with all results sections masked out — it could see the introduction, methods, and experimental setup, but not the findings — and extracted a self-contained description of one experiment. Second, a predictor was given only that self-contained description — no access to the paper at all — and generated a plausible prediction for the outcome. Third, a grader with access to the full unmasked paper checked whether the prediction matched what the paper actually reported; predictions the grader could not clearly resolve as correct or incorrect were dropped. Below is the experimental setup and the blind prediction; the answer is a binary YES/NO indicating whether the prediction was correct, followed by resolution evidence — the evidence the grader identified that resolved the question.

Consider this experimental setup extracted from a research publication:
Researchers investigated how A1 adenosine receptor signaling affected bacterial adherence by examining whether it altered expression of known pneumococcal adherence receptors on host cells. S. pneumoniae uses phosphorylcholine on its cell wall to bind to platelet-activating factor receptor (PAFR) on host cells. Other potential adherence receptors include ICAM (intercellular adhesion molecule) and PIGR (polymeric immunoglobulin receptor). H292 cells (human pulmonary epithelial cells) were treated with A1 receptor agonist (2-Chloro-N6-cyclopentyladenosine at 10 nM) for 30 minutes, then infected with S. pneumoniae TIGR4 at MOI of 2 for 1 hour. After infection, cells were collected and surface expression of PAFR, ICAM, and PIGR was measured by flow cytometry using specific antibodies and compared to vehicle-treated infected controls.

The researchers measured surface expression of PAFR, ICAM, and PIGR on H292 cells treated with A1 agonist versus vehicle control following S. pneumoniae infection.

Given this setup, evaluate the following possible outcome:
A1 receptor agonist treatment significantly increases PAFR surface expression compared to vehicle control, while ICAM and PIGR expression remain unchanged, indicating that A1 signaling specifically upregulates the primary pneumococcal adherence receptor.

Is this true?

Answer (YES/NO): NO